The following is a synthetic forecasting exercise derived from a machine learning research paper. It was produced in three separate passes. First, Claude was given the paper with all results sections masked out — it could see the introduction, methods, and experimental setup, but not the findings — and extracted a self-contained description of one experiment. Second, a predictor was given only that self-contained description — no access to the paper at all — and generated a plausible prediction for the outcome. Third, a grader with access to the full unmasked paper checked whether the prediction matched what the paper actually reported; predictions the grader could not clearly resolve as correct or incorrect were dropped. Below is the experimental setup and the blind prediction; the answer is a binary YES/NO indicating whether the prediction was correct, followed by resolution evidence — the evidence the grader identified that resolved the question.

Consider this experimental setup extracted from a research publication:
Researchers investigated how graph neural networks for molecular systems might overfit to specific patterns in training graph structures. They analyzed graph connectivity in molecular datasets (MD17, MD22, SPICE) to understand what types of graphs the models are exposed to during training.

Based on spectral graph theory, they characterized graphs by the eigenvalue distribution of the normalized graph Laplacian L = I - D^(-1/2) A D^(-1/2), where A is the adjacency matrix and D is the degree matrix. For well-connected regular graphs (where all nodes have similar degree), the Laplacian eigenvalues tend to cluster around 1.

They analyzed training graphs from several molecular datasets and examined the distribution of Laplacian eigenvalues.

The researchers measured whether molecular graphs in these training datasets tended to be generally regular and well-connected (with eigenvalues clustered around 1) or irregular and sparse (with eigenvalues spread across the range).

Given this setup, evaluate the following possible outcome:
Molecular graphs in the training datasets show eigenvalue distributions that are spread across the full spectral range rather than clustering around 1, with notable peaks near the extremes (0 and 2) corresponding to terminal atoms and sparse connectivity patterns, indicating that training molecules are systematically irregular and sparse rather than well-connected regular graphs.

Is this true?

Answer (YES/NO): NO